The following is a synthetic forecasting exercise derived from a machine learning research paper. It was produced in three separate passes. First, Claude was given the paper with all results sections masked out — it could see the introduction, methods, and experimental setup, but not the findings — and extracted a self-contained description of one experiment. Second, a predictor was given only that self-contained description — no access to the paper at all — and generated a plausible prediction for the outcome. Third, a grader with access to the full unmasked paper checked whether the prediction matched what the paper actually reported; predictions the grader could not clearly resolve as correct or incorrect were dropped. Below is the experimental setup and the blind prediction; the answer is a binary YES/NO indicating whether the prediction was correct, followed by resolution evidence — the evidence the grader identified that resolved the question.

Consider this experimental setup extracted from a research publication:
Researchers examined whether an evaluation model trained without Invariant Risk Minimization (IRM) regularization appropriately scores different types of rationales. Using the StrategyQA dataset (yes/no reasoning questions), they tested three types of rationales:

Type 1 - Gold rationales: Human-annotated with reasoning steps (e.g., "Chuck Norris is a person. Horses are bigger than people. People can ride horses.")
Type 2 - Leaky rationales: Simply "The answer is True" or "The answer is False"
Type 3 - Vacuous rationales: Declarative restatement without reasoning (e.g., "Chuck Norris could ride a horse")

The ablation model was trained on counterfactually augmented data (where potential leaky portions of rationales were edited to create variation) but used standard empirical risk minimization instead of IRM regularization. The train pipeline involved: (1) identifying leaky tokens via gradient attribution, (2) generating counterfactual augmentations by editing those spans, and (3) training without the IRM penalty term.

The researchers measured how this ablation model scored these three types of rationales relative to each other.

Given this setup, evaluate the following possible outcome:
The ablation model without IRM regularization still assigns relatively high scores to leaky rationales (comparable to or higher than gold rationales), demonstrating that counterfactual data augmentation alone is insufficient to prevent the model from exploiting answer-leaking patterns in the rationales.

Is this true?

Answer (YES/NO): YES